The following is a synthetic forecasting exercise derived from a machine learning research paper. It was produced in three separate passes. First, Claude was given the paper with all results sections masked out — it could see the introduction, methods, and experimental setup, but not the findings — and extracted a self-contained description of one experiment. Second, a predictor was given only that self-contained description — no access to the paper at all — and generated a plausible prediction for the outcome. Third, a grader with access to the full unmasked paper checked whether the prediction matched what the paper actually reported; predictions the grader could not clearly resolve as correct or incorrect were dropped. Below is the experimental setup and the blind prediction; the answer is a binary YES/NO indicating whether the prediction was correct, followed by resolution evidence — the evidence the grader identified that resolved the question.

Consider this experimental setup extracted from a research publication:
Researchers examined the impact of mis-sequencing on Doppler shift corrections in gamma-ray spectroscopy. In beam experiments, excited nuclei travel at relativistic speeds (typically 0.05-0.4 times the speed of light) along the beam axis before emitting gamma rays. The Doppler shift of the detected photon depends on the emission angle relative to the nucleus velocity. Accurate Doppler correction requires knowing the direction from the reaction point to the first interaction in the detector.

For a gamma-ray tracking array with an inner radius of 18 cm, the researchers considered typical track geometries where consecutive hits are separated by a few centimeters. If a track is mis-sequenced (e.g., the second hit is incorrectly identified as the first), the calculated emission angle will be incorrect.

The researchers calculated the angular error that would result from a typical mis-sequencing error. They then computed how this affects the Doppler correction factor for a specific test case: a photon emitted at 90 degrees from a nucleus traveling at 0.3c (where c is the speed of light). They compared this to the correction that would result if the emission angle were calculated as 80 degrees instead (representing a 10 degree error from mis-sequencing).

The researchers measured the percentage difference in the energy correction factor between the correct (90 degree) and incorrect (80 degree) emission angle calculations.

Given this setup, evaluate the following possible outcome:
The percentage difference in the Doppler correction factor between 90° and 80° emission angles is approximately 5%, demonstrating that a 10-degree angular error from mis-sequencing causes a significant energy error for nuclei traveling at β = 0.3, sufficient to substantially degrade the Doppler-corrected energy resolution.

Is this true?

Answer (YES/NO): YES